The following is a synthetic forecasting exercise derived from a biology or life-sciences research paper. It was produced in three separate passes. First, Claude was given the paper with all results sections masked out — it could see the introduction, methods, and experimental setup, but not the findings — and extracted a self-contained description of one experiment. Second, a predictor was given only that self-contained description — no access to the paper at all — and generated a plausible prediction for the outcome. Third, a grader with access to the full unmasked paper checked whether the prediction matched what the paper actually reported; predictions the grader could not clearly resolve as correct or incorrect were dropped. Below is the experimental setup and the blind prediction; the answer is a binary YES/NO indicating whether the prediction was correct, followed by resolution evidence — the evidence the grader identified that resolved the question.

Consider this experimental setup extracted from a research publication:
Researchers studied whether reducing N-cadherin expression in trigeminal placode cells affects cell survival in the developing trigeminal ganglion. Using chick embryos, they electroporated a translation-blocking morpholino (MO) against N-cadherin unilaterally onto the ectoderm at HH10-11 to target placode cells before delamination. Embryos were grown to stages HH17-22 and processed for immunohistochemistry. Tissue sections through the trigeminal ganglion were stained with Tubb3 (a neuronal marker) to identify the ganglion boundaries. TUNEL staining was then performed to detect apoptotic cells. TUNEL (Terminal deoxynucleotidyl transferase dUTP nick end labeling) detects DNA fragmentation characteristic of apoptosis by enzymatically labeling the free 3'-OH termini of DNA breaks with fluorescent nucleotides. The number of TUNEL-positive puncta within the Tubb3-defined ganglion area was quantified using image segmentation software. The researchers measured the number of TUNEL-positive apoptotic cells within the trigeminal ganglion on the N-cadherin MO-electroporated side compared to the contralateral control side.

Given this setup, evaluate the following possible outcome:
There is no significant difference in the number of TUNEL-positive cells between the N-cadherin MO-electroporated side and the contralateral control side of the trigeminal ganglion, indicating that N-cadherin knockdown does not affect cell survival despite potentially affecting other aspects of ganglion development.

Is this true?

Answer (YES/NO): YES